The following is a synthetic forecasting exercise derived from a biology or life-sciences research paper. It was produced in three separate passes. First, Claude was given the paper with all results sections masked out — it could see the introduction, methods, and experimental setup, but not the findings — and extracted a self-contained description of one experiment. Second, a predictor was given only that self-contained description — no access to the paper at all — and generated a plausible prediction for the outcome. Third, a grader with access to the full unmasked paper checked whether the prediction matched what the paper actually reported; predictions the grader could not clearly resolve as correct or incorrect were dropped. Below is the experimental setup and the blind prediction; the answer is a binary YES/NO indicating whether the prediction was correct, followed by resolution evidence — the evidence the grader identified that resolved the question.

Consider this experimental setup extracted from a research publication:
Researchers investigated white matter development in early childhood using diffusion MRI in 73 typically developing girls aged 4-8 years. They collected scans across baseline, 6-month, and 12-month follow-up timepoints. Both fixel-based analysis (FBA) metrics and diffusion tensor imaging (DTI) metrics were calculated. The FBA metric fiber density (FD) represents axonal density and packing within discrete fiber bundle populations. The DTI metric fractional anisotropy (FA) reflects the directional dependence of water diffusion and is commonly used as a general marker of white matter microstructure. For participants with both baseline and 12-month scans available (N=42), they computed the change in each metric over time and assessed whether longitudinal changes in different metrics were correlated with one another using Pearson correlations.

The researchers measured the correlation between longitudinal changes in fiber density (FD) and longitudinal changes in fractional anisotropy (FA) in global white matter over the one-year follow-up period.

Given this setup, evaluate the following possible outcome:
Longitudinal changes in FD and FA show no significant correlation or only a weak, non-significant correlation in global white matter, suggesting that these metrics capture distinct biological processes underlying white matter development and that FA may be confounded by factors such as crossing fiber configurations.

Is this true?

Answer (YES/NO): YES